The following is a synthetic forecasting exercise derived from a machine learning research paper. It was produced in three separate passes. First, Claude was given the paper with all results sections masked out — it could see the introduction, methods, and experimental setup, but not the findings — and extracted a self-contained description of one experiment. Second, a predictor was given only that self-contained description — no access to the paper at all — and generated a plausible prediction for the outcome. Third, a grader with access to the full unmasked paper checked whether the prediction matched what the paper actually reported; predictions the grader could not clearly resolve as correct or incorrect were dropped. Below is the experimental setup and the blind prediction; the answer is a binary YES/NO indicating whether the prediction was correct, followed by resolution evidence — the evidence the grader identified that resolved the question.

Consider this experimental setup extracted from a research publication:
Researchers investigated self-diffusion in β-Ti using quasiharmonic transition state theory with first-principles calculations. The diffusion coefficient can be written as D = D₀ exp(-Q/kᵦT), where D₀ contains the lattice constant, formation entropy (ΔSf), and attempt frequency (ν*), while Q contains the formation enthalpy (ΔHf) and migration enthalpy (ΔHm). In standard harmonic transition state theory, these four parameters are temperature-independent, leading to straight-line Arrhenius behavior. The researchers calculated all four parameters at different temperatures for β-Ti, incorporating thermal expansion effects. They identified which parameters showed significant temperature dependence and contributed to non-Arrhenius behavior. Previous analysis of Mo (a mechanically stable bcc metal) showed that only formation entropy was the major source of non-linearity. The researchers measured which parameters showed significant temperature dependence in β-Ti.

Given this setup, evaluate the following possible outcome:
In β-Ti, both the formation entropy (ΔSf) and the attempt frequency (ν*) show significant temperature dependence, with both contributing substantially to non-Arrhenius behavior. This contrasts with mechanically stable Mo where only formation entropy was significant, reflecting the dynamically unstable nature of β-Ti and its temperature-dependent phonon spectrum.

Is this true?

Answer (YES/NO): YES